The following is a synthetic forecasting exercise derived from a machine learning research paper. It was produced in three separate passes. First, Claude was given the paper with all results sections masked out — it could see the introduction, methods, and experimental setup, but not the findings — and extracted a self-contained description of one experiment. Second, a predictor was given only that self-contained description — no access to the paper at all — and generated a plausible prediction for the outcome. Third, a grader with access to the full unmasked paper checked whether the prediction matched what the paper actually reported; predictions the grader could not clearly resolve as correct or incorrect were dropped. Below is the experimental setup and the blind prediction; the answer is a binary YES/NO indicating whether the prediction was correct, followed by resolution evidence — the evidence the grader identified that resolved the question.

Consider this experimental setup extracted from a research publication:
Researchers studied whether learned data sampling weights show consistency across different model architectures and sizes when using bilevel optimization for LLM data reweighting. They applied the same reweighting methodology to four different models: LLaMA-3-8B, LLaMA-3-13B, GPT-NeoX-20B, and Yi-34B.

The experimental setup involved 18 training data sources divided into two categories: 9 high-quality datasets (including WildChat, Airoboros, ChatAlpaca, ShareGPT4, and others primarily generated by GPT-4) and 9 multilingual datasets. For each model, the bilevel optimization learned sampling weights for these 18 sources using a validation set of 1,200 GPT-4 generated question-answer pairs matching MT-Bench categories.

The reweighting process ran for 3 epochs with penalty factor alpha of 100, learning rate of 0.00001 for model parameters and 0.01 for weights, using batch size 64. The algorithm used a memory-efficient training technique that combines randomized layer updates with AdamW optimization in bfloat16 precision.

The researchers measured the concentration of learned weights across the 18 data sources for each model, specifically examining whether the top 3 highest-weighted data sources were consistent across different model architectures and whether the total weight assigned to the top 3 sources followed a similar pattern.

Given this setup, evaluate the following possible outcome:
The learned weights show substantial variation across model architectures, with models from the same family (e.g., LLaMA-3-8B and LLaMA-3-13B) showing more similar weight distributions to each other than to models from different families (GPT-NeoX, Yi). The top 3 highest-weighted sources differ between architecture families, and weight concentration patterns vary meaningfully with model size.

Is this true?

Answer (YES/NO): NO